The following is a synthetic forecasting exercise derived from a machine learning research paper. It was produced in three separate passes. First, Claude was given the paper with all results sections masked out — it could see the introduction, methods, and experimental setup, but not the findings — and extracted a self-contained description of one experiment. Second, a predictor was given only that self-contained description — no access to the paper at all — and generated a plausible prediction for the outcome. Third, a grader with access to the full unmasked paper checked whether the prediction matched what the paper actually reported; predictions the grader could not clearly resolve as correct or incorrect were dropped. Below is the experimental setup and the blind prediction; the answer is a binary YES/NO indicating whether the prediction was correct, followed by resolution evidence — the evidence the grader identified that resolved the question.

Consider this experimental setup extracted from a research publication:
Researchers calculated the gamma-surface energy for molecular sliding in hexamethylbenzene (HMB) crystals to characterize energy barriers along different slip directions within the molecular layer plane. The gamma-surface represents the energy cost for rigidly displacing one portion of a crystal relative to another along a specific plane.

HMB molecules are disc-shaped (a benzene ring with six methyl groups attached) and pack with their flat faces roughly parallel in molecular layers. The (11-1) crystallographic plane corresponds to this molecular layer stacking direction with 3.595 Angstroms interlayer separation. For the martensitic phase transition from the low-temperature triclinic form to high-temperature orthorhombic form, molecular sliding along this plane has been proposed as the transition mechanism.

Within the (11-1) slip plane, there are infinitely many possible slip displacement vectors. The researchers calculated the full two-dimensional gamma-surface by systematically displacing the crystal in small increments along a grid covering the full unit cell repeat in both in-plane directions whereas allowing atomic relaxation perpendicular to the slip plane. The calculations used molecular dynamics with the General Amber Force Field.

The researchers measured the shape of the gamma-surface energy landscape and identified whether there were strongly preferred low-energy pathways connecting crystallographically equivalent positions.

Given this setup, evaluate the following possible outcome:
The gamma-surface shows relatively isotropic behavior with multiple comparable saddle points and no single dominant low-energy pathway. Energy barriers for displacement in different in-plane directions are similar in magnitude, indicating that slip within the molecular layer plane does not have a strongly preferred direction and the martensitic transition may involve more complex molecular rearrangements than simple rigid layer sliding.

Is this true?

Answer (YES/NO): NO